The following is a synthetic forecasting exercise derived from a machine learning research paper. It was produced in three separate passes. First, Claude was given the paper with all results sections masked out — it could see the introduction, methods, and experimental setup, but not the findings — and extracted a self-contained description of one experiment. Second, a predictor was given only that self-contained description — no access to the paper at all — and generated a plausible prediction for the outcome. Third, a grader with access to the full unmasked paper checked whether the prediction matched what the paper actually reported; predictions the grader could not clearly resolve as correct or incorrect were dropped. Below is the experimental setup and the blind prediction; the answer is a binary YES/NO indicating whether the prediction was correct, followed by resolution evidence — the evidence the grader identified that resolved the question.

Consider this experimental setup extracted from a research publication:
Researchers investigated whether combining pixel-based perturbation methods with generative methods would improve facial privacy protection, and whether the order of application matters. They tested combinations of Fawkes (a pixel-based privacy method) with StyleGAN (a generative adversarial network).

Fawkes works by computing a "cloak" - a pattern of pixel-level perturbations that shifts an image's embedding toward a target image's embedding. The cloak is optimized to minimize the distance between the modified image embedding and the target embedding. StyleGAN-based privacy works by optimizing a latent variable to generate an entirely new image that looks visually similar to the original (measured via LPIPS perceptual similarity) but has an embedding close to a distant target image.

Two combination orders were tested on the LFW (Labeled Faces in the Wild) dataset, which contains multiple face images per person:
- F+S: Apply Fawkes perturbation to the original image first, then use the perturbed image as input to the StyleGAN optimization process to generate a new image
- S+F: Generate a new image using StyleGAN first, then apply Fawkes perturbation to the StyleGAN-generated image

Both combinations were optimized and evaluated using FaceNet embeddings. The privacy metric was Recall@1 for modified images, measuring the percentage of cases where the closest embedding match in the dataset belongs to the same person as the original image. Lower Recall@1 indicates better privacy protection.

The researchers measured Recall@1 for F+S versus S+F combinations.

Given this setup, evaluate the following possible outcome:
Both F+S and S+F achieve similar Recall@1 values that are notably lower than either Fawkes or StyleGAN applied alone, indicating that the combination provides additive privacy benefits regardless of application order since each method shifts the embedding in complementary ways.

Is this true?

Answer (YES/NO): NO